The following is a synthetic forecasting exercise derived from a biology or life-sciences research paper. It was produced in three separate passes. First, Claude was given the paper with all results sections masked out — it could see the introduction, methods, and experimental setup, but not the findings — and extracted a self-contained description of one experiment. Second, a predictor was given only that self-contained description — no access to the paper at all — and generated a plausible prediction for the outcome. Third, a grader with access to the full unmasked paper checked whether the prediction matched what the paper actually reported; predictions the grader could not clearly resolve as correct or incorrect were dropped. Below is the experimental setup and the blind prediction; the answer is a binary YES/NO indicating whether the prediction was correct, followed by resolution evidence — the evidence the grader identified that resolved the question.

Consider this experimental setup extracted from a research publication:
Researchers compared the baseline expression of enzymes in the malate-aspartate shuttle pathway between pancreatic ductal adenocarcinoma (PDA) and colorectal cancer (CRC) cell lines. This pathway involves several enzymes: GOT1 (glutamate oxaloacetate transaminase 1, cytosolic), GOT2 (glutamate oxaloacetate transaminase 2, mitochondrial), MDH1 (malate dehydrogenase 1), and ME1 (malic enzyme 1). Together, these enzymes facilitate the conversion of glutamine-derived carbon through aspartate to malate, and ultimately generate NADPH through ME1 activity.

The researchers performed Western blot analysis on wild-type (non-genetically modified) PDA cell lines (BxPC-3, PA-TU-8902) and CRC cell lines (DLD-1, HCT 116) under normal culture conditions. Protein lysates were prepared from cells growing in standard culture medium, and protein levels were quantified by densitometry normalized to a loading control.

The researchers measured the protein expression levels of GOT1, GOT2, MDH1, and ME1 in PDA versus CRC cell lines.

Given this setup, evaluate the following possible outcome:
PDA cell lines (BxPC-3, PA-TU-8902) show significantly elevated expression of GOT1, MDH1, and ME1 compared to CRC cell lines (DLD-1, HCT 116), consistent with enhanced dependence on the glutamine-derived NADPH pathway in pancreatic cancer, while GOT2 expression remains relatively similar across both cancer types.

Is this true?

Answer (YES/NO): NO